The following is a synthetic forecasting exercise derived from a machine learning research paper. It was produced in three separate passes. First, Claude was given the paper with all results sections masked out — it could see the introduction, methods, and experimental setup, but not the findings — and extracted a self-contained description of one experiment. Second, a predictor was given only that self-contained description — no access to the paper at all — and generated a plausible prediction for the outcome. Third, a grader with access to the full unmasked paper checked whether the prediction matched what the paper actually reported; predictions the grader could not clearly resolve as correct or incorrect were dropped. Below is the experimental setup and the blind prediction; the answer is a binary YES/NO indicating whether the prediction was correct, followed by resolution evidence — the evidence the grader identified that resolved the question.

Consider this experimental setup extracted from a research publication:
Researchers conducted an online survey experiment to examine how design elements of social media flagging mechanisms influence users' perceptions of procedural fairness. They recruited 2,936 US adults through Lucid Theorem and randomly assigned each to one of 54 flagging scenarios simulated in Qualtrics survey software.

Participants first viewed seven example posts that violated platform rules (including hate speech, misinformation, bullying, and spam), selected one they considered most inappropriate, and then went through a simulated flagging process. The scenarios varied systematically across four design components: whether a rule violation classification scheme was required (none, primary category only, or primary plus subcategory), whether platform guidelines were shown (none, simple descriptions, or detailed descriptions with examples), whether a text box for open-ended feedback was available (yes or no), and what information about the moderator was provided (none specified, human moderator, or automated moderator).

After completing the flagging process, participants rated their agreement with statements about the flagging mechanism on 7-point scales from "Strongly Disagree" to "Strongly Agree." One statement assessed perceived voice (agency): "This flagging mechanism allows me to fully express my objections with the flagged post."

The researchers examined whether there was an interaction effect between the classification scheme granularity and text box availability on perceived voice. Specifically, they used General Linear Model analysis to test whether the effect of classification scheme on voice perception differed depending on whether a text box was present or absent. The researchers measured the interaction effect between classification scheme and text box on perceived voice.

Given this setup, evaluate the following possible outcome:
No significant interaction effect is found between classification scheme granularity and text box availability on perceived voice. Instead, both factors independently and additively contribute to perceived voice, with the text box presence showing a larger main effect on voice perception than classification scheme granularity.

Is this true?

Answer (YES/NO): NO